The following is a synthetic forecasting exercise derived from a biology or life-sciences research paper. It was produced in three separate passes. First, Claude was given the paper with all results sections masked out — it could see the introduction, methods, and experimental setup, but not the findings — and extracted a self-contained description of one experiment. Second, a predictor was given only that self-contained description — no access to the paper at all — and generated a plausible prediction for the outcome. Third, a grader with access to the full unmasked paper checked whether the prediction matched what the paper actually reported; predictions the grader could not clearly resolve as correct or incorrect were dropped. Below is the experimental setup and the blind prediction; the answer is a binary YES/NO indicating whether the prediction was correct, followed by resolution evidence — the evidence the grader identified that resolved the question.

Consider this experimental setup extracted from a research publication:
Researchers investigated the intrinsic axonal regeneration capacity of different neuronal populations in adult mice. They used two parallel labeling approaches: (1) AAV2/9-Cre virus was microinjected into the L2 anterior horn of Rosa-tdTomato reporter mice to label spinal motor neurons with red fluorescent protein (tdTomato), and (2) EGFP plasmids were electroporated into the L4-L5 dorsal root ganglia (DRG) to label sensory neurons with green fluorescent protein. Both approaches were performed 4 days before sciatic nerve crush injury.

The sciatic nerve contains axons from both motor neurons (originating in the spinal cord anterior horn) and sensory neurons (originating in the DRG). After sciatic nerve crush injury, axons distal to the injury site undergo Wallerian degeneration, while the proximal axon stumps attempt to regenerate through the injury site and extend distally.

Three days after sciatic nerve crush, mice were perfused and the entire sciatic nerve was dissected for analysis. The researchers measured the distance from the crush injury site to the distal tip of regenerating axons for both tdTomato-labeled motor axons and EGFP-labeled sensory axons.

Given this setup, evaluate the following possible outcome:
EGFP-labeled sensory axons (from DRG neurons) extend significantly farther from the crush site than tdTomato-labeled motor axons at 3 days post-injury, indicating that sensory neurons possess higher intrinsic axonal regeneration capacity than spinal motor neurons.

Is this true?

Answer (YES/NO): YES